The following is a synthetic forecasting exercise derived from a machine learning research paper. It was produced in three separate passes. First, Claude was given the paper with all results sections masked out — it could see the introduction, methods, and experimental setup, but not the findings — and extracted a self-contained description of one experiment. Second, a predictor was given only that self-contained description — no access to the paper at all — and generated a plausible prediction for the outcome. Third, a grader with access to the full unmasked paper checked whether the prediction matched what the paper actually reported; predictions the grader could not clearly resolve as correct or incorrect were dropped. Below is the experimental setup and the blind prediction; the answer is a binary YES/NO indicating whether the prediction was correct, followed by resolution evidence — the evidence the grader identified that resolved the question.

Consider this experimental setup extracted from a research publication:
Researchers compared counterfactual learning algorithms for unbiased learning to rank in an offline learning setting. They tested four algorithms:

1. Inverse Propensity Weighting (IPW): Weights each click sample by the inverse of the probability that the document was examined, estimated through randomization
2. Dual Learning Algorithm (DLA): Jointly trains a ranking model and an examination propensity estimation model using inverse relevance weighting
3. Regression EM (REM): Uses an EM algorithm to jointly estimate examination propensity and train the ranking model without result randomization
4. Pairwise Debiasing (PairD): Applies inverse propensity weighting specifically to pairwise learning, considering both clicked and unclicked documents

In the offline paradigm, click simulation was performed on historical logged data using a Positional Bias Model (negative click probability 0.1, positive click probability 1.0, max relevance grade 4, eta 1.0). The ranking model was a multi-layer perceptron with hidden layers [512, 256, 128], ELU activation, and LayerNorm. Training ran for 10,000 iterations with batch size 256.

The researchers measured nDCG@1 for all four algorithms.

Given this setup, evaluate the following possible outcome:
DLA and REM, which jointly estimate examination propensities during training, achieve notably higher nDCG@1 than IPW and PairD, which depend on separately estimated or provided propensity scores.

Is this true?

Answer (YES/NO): NO